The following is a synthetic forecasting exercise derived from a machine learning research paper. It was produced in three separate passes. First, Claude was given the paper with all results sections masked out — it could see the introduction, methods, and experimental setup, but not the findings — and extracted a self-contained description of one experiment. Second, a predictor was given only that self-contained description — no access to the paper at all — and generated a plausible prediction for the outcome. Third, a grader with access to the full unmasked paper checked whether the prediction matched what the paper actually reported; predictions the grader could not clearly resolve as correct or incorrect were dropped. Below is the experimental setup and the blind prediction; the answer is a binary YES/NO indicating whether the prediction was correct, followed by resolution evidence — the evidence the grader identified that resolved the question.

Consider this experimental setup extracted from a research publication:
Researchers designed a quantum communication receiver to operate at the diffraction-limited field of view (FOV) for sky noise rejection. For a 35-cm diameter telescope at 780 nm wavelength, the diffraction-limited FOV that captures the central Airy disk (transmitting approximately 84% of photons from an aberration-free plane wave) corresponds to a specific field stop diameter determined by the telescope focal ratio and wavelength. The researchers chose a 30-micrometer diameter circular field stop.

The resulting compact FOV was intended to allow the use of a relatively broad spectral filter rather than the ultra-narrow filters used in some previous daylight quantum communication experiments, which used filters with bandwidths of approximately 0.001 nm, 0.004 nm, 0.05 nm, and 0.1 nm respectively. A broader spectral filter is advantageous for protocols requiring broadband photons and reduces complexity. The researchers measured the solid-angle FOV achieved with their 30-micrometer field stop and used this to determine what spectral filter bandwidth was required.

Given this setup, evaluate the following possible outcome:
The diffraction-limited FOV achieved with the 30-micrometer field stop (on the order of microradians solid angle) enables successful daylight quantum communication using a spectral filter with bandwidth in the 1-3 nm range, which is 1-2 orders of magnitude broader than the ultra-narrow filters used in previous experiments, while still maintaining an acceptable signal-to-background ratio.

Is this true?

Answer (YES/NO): YES